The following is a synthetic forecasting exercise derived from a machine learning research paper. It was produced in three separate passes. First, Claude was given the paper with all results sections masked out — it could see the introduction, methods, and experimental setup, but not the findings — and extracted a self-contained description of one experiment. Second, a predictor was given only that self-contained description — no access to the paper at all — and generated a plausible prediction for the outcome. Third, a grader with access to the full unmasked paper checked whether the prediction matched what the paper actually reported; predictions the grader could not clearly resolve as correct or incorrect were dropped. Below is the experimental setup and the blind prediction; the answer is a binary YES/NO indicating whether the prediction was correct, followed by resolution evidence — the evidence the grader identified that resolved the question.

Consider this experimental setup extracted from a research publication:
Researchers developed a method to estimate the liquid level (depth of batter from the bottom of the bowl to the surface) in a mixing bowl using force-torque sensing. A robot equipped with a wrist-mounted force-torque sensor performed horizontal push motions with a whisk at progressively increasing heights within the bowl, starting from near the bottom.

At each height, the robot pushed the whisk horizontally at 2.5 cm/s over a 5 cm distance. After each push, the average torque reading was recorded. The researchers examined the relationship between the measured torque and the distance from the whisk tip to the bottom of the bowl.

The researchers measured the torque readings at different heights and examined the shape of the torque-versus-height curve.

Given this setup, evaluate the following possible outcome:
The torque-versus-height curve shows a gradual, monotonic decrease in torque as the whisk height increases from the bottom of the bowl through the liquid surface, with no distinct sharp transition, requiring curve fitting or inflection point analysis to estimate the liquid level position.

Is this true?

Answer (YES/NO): NO